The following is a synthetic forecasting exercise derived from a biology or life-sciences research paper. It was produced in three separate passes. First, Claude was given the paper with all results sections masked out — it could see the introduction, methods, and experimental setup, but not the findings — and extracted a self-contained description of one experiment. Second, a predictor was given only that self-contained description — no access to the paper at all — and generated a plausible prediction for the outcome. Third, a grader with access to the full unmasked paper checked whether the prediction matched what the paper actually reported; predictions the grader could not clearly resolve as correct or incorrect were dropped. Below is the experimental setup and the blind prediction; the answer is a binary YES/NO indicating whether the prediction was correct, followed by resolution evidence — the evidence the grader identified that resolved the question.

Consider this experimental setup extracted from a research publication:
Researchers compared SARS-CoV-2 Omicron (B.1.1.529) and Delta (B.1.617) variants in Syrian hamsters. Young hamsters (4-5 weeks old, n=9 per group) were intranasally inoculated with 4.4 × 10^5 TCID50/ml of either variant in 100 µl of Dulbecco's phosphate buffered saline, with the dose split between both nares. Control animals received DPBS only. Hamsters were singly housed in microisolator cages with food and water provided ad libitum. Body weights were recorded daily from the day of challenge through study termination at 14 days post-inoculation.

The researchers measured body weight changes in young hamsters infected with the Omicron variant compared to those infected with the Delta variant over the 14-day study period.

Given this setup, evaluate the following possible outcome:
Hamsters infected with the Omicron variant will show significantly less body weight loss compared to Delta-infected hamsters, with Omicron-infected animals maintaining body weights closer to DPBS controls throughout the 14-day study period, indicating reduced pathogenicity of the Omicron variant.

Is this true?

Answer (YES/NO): YES